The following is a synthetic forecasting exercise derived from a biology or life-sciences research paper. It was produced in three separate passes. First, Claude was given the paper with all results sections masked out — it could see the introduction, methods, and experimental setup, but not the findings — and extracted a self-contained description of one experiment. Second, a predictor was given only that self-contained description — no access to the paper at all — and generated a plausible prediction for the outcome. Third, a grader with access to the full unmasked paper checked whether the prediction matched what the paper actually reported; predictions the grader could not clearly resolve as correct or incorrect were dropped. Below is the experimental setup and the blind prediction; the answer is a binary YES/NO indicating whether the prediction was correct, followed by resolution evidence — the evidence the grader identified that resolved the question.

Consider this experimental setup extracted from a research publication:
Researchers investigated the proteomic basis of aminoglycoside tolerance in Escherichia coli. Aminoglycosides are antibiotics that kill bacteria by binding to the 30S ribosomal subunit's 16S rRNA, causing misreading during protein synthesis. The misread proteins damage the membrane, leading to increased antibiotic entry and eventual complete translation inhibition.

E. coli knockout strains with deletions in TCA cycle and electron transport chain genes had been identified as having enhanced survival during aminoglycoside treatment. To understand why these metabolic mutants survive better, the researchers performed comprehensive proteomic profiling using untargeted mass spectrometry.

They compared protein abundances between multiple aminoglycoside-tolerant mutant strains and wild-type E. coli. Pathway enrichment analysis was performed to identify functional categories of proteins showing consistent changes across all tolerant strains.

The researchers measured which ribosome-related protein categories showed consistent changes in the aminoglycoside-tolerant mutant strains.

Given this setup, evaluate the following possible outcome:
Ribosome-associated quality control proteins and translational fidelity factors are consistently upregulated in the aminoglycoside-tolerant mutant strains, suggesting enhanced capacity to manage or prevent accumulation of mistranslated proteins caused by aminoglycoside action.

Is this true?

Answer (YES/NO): NO